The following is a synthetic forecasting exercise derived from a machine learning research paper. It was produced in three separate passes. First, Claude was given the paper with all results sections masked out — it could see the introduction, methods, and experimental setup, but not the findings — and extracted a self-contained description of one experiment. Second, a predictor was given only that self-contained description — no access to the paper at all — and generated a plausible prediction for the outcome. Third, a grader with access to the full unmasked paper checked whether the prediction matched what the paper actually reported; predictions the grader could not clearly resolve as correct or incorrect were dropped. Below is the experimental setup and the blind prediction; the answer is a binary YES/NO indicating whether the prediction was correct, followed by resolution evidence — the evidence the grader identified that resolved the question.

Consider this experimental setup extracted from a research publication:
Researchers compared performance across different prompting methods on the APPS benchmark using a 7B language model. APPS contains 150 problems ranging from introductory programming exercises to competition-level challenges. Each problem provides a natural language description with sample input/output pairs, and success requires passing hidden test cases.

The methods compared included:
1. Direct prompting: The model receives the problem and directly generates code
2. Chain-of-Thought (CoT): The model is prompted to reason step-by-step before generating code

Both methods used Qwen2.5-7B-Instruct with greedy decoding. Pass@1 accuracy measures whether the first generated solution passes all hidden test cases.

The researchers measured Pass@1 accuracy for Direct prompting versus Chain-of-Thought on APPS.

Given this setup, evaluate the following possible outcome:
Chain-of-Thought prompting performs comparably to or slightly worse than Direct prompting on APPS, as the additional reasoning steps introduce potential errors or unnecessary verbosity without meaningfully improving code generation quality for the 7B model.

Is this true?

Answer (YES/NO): NO